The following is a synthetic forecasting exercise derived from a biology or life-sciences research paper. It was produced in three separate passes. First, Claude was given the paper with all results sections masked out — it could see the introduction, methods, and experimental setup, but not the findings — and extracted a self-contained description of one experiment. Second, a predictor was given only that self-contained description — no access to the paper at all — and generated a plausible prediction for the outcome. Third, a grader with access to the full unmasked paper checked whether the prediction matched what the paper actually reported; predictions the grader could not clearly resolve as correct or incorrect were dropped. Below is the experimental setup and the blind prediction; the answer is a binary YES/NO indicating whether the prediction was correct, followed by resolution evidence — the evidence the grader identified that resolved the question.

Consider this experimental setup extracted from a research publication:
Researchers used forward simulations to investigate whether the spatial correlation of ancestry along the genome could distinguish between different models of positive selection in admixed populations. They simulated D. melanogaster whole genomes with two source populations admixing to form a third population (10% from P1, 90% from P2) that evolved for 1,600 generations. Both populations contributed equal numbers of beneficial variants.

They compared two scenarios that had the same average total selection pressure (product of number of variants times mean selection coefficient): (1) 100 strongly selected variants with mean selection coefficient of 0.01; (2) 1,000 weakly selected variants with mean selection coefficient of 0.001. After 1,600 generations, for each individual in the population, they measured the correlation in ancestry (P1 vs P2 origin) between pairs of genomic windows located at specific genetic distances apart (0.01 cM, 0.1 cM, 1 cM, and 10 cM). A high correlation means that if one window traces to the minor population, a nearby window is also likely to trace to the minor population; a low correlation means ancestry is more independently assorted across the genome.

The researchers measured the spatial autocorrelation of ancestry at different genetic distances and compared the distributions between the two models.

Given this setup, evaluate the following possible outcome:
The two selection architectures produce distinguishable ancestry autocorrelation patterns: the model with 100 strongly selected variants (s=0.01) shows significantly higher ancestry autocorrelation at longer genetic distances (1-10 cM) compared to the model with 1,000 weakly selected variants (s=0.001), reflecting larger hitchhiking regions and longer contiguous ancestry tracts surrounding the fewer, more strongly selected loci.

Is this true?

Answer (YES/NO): NO